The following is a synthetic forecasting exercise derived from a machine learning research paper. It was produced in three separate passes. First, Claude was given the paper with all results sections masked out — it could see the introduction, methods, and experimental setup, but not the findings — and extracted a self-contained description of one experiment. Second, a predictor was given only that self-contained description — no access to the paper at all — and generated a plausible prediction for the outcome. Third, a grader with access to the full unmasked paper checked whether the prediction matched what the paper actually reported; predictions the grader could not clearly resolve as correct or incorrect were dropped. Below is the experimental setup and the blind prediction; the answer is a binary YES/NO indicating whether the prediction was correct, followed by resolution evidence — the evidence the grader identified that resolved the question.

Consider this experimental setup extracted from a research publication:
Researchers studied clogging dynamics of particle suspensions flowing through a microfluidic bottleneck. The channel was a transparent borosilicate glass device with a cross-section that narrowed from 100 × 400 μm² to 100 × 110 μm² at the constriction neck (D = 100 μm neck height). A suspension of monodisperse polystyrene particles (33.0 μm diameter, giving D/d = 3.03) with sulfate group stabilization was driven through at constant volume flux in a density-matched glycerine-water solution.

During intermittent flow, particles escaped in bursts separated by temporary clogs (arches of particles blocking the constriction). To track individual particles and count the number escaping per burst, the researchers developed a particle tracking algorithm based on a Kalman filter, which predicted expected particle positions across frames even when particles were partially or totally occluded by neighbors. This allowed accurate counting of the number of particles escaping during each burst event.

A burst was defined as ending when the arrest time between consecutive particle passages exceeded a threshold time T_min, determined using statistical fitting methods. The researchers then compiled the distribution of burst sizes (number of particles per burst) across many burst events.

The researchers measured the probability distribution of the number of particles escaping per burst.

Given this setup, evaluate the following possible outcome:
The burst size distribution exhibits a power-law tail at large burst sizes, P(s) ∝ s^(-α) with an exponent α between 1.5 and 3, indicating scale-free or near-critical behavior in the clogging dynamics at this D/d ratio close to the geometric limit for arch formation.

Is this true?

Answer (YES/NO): NO